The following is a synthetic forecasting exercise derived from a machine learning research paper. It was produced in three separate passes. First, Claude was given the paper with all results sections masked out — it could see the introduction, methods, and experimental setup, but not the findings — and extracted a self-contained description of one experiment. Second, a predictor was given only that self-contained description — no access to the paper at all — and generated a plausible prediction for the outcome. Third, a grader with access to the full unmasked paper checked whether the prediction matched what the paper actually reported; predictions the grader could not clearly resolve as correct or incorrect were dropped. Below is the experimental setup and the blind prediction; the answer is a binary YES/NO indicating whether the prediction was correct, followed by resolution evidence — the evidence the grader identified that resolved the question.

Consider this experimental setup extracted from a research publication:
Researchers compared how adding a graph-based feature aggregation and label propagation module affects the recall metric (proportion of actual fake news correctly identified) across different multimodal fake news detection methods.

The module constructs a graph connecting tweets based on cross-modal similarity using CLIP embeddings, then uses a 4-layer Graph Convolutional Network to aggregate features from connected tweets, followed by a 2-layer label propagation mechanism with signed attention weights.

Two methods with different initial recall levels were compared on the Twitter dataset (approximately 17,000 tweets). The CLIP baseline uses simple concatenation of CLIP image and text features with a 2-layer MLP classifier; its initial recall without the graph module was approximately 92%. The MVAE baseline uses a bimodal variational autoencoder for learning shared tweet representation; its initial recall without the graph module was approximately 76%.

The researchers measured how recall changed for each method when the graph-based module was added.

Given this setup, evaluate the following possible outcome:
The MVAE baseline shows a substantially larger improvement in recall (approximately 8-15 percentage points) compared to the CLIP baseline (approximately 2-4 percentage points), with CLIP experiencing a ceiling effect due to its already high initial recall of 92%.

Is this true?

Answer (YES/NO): NO